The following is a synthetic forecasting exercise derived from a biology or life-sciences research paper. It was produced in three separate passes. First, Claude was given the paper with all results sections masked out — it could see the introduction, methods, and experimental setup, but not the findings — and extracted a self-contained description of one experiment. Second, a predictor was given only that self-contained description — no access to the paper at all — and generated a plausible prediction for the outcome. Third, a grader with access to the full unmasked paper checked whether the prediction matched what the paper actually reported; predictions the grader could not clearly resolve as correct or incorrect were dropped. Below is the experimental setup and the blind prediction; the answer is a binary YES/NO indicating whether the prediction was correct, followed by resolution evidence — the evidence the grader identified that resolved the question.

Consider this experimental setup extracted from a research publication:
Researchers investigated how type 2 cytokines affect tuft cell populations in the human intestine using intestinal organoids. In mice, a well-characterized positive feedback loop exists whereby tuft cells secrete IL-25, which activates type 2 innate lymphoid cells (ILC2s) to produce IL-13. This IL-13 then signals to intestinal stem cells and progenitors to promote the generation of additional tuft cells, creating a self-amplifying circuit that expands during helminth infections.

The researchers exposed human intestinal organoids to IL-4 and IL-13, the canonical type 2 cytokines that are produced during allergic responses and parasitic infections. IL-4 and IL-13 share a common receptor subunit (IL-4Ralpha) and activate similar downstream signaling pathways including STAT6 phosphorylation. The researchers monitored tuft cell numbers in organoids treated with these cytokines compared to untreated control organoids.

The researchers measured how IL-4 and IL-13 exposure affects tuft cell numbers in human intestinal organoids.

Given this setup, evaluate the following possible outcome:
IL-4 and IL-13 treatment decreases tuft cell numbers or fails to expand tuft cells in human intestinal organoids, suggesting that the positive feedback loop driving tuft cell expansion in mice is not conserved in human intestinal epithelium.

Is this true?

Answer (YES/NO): NO